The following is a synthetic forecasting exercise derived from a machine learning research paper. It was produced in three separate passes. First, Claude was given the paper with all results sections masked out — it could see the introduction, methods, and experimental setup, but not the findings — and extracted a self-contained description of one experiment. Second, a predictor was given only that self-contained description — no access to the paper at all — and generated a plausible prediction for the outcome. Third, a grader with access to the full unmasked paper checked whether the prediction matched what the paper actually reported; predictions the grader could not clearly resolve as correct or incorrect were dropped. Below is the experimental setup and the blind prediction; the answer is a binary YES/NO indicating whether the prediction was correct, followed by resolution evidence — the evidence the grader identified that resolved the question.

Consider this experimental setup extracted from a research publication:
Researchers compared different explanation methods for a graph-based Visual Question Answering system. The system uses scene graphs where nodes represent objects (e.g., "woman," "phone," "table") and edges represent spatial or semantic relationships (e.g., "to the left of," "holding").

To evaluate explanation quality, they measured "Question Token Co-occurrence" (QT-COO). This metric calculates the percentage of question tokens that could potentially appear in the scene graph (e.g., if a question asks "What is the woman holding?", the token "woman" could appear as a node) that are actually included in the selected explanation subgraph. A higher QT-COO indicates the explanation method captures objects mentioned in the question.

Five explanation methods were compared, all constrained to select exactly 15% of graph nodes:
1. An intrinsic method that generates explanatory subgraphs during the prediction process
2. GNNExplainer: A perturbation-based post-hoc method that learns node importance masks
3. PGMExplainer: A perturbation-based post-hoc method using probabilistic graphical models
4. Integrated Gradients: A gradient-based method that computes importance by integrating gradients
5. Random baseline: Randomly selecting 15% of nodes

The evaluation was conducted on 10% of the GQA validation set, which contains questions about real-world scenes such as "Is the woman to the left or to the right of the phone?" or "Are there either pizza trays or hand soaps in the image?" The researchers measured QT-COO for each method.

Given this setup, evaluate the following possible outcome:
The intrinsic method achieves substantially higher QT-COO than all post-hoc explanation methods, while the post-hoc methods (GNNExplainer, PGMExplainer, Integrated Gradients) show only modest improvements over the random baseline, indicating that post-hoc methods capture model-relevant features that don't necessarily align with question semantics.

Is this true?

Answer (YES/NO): NO